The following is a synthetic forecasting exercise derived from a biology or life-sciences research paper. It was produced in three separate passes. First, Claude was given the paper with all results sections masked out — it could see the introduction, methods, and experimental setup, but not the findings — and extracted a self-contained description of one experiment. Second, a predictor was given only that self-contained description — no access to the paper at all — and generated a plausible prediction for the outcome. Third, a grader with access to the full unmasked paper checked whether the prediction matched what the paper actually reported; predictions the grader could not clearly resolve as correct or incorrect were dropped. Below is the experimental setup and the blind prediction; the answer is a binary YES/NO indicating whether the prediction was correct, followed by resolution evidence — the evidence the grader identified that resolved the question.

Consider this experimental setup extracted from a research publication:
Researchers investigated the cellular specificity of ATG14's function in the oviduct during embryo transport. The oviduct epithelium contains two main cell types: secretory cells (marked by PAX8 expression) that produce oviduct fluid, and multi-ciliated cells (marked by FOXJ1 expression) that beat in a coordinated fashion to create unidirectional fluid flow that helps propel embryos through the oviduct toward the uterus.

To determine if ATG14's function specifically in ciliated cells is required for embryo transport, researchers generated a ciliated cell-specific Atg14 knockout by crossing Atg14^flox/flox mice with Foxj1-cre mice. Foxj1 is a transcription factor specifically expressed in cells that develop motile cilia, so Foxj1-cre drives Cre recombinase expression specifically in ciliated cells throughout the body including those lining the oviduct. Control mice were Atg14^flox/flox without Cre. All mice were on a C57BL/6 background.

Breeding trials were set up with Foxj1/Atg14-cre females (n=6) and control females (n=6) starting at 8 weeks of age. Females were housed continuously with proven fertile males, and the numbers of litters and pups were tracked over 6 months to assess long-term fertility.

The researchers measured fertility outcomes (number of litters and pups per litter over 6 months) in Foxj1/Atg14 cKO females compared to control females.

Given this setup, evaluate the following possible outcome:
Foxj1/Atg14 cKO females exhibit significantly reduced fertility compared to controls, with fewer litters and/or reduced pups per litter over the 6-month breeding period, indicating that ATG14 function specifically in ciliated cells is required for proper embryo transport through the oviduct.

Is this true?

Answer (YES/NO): NO